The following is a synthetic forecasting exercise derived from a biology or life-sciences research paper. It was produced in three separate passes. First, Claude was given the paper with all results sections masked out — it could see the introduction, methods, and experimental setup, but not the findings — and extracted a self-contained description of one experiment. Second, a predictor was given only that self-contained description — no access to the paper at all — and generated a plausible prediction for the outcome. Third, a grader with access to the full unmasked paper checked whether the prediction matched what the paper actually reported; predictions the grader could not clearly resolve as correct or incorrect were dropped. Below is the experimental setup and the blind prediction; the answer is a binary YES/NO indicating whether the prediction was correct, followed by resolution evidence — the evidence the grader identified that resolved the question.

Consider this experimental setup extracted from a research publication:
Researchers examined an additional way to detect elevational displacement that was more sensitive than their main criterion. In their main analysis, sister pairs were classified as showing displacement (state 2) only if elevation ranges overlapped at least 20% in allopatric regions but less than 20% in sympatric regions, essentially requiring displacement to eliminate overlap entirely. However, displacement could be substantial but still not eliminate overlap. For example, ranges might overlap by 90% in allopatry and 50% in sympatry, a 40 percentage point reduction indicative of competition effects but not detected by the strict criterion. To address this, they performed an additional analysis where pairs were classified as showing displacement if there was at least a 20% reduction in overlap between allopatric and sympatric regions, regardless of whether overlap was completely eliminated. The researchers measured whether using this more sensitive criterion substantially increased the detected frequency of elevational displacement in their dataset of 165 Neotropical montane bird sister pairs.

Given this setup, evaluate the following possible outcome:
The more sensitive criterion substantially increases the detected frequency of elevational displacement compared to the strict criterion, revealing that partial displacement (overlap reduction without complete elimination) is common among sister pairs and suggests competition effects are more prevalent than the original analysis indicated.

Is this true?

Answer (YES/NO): NO